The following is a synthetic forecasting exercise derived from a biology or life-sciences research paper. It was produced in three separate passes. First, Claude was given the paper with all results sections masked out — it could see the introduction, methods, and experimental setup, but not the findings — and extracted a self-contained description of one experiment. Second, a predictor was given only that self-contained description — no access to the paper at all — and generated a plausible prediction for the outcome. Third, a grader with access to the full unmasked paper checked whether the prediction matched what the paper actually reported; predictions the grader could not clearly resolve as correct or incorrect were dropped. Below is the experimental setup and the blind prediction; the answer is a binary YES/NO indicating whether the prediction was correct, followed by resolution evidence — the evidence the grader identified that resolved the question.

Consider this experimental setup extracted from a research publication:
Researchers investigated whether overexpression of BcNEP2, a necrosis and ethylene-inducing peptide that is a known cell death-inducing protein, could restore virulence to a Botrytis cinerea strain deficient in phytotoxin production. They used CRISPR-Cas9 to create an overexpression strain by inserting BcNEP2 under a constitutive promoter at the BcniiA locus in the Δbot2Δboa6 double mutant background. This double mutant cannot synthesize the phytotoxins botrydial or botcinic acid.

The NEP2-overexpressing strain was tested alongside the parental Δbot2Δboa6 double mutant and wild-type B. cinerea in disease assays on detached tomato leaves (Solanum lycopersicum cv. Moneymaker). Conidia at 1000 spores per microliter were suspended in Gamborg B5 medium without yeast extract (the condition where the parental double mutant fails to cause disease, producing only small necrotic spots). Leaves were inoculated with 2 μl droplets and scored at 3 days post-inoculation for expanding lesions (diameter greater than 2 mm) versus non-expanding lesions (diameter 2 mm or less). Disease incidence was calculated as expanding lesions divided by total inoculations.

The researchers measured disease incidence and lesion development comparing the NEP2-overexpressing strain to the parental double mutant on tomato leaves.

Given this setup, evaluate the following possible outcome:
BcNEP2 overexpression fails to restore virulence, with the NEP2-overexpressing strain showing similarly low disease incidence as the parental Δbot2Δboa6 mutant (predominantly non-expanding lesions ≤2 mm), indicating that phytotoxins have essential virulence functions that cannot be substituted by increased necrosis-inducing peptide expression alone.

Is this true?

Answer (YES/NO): YES